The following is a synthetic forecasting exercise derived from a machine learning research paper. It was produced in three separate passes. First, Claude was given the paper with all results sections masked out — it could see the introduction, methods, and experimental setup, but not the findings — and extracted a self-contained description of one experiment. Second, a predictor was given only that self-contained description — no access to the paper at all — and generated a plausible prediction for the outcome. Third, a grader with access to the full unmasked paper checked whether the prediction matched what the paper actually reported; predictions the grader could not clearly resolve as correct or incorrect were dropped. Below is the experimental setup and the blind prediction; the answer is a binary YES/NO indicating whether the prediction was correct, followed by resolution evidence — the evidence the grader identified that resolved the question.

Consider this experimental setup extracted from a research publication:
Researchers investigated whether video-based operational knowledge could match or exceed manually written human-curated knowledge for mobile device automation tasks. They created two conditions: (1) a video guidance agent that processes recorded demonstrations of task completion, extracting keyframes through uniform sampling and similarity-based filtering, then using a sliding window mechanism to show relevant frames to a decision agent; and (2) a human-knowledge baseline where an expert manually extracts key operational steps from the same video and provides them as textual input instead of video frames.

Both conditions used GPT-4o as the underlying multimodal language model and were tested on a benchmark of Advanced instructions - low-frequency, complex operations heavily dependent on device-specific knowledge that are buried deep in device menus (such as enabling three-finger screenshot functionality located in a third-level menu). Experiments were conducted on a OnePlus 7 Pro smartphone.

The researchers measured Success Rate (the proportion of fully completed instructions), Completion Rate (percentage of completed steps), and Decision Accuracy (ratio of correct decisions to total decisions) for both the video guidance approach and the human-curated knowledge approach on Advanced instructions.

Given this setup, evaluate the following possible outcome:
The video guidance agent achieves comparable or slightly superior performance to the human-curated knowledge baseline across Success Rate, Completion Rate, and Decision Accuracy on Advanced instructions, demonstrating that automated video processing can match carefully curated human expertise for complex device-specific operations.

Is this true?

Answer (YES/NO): YES